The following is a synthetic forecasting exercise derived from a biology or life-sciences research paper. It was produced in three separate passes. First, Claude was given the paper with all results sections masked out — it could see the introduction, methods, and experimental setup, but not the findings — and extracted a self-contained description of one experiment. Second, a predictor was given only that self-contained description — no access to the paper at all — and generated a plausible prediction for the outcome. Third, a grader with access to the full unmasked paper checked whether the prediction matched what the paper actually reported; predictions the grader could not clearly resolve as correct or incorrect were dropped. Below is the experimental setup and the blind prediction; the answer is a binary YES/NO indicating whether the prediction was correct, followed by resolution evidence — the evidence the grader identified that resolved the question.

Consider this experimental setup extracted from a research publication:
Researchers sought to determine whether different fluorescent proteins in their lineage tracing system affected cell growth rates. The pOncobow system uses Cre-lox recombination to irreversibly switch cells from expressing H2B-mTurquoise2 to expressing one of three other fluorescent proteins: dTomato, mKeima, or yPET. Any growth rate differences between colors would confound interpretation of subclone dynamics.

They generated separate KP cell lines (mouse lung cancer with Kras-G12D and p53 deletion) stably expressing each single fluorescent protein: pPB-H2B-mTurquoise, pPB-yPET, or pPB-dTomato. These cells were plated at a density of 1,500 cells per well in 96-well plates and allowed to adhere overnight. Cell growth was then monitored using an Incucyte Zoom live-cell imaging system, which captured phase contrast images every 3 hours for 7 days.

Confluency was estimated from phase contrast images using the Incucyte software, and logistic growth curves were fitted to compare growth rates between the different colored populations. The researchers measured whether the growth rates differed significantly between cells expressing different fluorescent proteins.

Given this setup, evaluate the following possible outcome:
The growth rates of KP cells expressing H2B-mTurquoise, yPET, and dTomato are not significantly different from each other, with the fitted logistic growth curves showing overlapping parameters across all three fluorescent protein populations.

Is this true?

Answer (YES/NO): YES